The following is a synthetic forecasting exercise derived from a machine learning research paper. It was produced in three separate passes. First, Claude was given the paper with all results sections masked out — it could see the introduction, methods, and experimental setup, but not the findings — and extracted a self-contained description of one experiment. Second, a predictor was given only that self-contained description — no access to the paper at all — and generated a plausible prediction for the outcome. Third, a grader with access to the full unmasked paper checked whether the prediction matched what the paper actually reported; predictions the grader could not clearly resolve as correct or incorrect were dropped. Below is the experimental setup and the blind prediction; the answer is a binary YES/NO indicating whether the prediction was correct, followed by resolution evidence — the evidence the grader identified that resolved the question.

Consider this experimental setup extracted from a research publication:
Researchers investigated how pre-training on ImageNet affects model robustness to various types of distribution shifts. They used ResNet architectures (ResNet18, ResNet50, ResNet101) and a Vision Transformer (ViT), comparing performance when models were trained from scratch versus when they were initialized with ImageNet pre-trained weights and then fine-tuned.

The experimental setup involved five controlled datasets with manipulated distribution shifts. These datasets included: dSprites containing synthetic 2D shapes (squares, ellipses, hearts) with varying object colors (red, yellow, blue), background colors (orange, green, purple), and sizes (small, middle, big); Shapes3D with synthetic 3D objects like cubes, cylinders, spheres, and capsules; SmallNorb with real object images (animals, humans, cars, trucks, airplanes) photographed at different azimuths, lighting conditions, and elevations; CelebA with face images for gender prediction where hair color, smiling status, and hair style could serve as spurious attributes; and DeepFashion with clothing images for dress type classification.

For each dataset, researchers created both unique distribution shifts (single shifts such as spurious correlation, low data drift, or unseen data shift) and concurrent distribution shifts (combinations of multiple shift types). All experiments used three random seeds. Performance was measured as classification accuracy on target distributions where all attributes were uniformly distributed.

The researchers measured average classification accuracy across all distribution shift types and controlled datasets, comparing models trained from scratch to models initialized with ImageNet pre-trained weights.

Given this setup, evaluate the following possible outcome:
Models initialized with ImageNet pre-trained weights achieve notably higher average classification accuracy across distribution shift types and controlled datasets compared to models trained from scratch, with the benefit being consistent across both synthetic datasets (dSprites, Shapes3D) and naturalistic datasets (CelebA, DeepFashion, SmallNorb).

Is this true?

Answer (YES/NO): YES